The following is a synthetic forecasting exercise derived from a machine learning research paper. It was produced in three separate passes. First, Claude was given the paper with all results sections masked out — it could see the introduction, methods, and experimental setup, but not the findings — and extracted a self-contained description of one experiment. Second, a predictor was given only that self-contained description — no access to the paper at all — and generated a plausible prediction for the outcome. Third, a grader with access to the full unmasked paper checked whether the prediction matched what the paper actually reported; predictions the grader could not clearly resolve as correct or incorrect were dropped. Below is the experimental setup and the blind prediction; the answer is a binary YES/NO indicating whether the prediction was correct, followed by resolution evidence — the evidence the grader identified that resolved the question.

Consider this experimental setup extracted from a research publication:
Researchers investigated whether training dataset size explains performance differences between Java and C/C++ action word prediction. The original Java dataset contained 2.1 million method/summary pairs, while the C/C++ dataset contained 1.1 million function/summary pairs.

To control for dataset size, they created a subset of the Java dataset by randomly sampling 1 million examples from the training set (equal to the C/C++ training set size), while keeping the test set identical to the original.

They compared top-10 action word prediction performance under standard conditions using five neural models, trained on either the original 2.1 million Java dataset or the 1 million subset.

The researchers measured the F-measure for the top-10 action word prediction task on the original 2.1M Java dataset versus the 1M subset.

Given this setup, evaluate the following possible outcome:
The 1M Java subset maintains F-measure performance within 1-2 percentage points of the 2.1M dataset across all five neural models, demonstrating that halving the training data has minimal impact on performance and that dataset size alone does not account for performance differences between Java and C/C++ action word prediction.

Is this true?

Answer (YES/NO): YES